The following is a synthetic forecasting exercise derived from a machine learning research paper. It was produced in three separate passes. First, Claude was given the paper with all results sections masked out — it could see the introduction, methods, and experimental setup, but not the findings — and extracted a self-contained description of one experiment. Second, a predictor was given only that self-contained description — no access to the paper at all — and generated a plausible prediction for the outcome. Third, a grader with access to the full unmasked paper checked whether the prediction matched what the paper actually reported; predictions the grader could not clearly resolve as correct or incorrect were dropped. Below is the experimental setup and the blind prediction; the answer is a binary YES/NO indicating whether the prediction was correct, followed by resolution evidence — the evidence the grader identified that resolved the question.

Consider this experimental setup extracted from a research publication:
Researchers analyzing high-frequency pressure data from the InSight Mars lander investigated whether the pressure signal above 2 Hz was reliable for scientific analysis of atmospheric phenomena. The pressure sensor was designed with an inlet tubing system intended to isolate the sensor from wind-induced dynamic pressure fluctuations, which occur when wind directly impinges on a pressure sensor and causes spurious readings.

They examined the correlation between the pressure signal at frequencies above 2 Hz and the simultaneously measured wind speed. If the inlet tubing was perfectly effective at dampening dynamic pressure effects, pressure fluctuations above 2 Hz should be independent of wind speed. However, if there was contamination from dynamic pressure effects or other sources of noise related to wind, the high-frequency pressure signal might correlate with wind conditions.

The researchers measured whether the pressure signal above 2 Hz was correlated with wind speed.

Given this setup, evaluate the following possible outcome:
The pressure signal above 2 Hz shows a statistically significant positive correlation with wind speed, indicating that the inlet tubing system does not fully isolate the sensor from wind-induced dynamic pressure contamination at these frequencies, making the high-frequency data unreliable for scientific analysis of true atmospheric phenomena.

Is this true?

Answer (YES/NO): YES